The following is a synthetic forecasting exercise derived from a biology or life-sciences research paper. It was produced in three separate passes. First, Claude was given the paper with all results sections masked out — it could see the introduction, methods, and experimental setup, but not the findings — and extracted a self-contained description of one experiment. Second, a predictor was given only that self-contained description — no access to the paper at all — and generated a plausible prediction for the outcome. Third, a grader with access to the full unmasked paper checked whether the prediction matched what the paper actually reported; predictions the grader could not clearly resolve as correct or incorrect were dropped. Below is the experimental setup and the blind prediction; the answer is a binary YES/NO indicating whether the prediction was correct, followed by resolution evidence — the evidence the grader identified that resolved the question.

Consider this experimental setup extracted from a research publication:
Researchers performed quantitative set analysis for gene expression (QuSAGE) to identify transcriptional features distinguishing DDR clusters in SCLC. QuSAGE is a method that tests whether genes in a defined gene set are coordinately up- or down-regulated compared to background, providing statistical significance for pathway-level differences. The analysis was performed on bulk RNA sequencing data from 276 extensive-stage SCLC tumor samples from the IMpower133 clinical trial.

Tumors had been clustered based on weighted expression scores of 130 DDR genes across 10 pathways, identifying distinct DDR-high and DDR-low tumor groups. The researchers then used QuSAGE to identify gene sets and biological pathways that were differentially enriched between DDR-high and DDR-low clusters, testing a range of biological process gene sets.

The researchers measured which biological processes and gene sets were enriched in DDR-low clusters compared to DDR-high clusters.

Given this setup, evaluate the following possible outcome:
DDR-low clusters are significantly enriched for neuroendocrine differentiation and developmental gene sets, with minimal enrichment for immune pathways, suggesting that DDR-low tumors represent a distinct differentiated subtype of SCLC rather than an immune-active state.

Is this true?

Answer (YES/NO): NO